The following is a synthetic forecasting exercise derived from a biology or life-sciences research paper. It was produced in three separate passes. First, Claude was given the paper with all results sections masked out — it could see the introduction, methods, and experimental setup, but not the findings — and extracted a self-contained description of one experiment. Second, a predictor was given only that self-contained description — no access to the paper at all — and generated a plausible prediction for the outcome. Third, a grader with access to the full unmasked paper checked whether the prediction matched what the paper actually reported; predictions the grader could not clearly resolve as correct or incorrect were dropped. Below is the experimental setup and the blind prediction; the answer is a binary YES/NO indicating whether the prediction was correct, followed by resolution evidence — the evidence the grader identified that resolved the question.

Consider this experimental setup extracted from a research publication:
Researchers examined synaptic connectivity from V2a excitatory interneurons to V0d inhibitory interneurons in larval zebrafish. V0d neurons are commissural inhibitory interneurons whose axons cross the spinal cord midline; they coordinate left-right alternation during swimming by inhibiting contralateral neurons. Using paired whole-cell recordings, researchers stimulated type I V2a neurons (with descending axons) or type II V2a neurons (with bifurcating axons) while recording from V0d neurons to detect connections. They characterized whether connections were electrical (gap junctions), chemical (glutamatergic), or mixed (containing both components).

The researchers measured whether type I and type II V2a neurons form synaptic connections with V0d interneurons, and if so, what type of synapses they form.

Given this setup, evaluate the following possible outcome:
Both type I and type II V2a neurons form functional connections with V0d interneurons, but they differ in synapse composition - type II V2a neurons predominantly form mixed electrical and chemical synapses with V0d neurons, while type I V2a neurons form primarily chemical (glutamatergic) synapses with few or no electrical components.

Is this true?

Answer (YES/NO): NO